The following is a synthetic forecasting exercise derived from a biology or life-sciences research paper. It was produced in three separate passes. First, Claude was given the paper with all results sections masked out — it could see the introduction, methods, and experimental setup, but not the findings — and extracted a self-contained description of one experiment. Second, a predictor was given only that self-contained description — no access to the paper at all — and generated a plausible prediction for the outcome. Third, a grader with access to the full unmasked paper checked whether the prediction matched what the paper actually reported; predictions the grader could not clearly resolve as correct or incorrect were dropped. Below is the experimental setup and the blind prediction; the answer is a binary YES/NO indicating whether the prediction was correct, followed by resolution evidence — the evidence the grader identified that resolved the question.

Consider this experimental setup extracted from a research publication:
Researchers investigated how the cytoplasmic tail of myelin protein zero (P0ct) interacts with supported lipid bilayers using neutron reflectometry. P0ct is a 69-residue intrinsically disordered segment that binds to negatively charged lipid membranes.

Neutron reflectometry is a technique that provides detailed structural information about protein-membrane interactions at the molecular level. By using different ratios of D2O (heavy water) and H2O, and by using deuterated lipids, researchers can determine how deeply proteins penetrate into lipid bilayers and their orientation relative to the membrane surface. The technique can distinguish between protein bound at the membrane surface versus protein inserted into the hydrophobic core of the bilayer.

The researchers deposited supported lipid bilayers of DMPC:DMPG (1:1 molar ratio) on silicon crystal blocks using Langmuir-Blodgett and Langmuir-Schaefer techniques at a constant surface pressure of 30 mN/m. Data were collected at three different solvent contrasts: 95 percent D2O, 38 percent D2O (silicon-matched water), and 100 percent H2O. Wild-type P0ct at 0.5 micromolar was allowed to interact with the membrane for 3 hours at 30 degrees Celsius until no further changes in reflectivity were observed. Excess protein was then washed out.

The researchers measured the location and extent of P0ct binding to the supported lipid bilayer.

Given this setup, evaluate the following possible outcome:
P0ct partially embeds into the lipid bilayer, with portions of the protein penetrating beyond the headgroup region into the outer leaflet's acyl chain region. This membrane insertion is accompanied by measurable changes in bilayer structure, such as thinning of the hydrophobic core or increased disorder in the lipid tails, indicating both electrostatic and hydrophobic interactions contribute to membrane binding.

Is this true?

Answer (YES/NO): NO